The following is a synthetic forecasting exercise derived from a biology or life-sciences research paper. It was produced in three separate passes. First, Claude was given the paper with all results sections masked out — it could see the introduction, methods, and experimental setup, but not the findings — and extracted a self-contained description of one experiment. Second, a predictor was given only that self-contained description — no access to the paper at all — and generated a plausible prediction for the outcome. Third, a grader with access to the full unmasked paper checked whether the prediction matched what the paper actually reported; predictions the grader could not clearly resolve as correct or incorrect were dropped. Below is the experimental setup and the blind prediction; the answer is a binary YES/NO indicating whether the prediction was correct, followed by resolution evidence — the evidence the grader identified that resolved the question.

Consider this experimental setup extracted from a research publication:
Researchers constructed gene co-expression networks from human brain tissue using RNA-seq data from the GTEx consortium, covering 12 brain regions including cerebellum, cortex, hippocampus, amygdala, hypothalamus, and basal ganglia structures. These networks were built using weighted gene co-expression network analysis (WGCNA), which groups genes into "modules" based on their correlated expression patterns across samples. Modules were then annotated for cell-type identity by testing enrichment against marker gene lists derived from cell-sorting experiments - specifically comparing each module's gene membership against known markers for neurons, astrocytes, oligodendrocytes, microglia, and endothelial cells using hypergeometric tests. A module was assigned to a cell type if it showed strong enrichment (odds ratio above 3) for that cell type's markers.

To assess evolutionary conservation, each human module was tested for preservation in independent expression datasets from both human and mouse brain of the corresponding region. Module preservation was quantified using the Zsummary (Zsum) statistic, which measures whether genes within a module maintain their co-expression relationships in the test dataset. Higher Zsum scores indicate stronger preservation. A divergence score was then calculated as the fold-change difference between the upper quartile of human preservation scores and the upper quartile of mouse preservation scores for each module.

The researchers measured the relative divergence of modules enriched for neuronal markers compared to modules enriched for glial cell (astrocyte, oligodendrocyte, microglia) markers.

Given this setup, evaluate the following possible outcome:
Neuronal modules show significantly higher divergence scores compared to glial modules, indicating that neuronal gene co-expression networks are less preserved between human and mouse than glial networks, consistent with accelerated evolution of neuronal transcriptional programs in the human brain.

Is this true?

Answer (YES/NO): NO